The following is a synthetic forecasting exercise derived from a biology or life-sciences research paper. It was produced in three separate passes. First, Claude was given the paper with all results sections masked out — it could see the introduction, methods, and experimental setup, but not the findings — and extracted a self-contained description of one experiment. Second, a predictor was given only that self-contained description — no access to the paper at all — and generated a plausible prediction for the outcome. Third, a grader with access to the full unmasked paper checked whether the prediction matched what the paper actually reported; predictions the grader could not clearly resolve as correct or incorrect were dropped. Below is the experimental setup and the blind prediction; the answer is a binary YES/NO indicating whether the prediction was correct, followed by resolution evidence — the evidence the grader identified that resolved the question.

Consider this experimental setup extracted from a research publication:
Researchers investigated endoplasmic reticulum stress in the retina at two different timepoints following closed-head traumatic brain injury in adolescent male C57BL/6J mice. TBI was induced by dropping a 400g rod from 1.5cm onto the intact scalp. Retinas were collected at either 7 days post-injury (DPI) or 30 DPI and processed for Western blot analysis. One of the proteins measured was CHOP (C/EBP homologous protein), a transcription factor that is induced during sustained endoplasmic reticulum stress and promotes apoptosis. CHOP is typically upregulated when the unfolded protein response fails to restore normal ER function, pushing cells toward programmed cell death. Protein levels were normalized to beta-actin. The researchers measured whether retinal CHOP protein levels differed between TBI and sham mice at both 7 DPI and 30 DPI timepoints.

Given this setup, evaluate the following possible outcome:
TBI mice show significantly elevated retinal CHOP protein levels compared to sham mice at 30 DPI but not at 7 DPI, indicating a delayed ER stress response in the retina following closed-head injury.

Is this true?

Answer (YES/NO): NO